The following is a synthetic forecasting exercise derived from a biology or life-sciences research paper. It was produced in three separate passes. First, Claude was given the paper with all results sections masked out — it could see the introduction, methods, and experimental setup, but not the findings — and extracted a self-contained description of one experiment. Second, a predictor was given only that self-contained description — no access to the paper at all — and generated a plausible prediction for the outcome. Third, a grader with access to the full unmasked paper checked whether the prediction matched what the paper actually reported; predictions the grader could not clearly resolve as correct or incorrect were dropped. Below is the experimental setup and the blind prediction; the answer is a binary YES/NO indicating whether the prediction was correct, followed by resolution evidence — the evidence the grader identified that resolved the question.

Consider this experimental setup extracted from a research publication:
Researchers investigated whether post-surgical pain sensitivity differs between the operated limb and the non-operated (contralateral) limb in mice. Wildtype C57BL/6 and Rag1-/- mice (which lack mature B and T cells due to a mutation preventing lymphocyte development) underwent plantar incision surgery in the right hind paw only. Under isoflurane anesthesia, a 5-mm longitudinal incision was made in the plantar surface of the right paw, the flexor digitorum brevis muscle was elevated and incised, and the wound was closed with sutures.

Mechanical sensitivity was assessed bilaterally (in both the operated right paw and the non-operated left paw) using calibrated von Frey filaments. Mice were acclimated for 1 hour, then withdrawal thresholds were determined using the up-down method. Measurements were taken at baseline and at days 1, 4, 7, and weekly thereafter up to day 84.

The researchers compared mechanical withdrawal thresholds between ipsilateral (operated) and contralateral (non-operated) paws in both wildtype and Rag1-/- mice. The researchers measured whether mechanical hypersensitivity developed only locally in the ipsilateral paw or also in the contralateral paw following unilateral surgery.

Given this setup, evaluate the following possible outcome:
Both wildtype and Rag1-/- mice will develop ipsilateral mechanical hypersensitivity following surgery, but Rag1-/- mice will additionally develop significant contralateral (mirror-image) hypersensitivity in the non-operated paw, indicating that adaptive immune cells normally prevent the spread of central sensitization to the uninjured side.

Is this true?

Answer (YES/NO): NO